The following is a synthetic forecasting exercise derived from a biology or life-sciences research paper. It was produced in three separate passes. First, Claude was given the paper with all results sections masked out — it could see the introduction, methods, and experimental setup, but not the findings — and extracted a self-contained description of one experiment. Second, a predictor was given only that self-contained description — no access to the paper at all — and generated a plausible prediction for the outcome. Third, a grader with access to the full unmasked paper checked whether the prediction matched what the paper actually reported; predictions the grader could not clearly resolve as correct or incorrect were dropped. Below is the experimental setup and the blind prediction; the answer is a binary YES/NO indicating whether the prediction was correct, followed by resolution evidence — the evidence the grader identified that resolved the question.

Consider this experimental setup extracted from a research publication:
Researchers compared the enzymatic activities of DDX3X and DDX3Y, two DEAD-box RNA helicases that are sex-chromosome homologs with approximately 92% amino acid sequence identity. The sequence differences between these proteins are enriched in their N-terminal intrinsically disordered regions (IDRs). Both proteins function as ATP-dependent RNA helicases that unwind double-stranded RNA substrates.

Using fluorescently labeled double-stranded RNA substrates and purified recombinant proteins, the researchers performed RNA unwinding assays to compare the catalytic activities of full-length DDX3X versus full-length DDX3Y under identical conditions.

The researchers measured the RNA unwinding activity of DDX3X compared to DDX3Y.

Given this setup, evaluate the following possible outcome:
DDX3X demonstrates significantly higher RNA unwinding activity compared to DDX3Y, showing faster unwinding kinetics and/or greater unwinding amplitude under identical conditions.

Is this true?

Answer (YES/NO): YES